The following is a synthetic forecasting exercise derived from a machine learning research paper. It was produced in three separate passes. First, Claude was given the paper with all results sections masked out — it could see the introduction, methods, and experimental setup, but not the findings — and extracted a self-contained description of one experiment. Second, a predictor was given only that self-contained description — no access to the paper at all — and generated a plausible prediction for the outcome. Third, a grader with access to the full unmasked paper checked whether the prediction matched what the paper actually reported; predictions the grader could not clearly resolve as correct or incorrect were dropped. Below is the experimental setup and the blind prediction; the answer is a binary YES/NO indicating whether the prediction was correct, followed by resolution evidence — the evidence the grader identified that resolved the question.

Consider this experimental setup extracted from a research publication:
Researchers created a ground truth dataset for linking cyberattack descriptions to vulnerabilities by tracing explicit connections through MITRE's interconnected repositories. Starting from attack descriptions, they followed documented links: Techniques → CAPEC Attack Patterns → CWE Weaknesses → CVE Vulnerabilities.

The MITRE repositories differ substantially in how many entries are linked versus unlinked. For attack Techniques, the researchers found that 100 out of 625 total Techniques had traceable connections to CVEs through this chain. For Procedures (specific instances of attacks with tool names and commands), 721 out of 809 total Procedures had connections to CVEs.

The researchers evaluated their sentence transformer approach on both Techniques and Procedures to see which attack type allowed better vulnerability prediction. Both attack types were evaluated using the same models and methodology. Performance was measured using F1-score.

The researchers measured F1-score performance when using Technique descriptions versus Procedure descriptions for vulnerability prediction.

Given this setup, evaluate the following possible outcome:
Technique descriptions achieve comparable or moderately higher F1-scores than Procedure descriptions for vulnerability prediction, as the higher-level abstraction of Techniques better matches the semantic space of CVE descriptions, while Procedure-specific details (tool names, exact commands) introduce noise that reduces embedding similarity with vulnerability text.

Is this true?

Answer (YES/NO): NO